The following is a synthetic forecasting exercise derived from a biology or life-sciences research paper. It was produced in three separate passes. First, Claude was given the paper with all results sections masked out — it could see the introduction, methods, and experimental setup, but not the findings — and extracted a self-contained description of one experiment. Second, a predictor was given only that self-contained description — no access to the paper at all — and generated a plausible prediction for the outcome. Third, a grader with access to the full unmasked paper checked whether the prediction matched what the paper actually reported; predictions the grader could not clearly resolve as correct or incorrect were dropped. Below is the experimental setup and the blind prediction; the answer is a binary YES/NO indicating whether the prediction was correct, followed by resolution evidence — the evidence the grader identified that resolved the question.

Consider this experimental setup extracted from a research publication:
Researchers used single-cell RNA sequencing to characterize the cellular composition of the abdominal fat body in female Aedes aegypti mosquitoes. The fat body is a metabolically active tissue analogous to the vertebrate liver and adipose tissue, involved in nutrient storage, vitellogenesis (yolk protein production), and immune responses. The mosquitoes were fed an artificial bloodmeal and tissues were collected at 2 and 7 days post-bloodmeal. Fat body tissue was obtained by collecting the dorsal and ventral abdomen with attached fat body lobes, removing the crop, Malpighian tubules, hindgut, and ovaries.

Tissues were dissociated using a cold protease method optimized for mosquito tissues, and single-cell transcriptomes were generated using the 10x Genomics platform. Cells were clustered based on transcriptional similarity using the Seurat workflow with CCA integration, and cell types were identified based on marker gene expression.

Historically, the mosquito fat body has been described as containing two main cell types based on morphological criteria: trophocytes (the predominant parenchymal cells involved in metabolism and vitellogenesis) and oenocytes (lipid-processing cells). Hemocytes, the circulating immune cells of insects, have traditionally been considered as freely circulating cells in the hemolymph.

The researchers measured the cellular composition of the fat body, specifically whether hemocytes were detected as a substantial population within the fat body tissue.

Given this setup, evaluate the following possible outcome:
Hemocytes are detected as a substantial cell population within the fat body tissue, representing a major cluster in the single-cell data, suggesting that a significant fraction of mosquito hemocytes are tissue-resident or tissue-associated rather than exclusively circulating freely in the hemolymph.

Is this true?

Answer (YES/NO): YES